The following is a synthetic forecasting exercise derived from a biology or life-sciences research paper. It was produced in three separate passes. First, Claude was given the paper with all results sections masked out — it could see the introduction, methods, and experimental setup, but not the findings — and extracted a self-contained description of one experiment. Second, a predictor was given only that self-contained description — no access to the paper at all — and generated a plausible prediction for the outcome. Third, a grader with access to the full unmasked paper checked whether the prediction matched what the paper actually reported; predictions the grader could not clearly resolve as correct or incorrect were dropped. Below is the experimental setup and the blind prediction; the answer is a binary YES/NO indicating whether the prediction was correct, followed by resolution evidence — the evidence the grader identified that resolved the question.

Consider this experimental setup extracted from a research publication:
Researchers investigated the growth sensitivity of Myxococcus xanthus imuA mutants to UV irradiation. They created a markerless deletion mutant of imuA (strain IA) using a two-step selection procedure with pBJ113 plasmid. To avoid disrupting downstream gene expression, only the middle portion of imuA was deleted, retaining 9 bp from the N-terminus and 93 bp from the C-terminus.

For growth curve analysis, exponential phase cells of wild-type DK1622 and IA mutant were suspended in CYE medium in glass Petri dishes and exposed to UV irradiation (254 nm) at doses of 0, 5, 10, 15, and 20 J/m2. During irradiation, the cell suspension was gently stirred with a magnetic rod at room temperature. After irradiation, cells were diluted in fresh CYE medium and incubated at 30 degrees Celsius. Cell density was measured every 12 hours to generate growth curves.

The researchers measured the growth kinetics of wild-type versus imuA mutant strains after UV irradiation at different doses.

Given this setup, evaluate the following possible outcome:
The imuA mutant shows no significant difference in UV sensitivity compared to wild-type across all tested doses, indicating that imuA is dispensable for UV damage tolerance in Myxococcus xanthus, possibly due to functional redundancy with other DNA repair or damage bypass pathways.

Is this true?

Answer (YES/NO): NO